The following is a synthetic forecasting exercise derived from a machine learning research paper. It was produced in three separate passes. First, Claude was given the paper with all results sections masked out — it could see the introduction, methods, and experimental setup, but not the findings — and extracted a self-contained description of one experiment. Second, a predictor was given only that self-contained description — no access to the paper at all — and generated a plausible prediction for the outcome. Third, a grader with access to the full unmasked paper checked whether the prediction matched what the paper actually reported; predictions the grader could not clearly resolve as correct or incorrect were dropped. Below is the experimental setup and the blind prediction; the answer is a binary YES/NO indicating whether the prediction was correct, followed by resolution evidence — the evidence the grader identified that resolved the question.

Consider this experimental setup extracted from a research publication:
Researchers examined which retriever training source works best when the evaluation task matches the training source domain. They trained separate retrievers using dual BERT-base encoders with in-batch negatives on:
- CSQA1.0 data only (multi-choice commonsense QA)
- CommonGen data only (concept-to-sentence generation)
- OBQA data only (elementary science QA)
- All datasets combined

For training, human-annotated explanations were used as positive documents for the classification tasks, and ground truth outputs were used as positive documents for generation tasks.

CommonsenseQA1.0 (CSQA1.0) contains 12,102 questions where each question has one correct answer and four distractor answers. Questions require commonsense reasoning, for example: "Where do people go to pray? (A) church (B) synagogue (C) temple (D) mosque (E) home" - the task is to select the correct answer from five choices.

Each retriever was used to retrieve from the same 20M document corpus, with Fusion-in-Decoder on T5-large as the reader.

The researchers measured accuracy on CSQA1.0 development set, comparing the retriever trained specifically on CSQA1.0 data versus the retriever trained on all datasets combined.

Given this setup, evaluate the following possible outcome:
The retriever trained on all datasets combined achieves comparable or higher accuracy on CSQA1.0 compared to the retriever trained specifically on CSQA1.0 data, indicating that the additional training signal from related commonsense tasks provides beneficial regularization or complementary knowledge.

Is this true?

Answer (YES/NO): YES